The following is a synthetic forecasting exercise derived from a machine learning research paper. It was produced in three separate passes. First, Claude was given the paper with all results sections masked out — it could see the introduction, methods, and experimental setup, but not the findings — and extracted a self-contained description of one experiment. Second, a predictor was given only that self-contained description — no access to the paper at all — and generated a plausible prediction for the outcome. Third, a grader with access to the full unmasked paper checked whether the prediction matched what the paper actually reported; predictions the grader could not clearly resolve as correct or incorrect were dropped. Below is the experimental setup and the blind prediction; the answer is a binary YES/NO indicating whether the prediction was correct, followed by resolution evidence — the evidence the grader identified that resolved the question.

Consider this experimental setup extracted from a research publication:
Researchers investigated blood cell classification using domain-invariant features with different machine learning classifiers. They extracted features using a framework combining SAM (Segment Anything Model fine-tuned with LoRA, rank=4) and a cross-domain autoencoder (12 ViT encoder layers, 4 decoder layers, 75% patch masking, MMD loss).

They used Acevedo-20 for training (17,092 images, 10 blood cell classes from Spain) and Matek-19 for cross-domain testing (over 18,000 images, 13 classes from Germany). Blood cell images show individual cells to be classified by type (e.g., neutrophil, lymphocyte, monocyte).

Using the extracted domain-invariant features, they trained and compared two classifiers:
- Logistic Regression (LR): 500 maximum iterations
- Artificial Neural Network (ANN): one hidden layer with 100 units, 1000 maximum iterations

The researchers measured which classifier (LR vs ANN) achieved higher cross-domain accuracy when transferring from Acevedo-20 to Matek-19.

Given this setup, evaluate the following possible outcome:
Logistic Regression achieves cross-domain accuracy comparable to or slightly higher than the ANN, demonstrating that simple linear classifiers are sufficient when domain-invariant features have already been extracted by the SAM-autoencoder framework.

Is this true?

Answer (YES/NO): NO